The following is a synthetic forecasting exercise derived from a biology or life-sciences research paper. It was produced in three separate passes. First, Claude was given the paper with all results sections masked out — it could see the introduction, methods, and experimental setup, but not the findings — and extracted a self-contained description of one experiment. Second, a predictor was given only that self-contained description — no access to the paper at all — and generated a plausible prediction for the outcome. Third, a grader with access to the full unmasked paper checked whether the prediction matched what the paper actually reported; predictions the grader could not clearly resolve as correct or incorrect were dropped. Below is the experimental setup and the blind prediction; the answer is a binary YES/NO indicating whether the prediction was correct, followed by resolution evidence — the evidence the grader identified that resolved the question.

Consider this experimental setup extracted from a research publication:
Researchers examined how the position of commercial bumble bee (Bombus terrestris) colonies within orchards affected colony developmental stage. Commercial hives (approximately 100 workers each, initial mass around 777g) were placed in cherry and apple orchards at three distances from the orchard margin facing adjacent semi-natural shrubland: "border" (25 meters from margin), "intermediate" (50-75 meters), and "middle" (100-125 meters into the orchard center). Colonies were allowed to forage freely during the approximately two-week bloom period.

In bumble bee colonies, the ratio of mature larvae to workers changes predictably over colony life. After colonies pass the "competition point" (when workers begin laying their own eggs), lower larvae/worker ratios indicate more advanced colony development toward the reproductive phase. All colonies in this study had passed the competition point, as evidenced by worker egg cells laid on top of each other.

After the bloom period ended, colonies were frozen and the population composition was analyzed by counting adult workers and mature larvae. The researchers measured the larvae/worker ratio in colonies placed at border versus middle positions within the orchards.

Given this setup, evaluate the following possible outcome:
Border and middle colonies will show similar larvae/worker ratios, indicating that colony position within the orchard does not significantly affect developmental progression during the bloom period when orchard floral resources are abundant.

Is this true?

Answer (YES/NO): NO